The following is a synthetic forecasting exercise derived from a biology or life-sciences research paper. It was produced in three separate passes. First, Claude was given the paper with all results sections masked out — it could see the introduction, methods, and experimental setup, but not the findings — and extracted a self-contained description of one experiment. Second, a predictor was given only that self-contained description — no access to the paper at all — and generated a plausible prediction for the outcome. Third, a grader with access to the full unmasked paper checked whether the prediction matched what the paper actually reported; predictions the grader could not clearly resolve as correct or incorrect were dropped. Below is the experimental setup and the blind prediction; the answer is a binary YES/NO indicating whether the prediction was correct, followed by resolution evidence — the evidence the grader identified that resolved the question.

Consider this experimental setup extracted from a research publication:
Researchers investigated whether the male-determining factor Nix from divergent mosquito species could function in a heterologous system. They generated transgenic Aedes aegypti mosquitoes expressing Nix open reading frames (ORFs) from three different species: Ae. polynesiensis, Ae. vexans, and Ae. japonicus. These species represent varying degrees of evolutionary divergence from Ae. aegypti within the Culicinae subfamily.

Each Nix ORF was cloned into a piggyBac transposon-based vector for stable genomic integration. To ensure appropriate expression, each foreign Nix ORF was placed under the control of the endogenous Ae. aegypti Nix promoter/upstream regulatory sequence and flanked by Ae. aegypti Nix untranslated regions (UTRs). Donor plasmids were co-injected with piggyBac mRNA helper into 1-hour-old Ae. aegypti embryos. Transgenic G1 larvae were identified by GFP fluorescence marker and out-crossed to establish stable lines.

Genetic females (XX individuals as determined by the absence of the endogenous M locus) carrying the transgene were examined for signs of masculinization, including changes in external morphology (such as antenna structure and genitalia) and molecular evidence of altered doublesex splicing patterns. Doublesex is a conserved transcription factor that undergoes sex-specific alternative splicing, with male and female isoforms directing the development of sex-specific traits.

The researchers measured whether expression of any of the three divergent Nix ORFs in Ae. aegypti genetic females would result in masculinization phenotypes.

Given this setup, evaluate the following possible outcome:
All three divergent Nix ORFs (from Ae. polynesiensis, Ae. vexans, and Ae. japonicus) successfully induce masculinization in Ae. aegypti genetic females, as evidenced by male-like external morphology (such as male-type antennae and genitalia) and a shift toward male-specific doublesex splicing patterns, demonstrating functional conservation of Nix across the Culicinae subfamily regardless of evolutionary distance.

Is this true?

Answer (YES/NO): NO